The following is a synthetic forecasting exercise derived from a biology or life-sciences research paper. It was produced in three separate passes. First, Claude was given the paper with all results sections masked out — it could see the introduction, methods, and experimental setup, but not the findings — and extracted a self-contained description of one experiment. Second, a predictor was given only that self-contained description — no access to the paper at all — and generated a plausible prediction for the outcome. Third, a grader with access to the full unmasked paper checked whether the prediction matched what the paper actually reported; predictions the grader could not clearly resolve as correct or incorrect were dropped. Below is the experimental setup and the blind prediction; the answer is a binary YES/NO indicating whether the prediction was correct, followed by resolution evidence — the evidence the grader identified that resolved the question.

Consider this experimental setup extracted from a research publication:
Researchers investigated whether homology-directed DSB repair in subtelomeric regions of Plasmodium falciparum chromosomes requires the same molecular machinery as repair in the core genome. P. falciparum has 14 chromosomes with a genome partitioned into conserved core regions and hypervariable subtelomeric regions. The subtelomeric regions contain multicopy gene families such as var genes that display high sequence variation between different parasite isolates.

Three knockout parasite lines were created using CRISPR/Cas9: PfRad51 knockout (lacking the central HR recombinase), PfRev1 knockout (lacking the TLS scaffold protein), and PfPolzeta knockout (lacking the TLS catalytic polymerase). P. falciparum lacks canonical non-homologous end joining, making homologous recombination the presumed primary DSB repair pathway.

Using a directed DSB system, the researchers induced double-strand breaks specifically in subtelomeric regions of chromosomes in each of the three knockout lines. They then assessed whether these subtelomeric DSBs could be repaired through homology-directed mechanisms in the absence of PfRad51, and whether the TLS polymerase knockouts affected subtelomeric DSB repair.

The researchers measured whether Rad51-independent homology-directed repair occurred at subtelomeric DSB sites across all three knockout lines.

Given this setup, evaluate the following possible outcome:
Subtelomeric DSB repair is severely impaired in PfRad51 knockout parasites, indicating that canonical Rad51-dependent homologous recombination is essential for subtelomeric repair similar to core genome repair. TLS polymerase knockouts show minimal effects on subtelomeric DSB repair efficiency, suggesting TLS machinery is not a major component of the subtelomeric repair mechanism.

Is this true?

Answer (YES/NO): NO